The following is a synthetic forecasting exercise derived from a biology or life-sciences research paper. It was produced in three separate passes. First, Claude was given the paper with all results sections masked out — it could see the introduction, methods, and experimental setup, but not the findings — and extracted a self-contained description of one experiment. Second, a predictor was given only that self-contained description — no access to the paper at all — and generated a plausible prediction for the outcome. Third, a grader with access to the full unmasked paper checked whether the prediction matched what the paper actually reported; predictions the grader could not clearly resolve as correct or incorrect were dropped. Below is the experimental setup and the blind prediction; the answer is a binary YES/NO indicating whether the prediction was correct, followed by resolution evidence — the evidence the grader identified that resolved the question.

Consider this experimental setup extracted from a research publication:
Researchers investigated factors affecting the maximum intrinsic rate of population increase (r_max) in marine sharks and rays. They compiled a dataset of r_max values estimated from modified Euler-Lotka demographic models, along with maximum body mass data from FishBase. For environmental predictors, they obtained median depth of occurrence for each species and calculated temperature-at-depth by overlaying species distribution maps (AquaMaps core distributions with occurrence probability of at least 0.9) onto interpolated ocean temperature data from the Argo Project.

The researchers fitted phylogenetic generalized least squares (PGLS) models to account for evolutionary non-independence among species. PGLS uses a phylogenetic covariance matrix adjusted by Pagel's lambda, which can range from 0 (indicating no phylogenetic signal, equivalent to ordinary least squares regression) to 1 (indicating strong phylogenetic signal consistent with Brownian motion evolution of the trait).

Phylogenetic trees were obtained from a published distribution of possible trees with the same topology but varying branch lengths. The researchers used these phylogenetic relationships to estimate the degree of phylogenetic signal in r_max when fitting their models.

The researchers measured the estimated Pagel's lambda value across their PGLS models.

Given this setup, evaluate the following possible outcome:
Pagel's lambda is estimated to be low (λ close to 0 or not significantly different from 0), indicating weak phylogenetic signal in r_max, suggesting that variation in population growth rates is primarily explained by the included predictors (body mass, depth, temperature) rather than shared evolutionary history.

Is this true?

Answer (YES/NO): NO